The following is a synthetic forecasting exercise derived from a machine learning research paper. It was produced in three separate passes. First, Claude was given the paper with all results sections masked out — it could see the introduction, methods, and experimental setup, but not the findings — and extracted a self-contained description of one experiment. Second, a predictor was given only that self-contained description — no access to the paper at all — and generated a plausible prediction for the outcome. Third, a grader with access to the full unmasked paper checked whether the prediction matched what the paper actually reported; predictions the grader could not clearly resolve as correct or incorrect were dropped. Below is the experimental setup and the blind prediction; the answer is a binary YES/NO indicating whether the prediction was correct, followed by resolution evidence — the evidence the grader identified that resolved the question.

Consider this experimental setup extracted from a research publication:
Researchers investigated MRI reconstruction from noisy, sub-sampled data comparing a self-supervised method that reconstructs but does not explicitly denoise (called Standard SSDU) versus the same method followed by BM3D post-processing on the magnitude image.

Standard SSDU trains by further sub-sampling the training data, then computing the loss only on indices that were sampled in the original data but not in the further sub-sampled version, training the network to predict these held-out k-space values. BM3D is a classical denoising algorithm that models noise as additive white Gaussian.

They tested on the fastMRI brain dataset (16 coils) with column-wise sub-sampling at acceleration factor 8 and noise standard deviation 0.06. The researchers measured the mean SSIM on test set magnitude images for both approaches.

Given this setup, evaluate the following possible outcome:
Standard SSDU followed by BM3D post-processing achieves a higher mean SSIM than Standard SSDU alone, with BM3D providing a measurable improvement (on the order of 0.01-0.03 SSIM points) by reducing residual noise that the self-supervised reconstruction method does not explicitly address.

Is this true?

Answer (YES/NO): NO